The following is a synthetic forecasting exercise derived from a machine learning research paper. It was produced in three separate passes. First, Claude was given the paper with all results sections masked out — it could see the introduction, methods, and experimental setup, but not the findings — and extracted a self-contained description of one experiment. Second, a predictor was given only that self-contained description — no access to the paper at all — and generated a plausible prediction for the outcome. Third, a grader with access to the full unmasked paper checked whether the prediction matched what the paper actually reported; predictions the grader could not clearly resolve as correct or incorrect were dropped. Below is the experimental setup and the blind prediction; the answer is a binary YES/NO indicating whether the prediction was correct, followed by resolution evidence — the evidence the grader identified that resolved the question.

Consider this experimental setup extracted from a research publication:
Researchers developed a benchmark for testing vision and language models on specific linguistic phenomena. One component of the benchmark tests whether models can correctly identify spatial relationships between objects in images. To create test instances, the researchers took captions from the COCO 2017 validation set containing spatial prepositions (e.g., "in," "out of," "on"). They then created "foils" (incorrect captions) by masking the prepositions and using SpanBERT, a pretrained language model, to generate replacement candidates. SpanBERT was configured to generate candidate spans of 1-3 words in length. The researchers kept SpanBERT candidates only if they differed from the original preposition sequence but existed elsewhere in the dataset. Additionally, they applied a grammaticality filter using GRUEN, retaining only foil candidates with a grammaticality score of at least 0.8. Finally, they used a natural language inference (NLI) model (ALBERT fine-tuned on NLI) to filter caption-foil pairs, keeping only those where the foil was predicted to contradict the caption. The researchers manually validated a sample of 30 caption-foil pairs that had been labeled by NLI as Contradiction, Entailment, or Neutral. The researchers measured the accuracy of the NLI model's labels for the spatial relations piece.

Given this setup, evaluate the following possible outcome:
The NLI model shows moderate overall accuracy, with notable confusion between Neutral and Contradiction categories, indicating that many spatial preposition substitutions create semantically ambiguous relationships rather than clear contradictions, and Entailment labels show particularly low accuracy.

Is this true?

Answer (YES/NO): NO